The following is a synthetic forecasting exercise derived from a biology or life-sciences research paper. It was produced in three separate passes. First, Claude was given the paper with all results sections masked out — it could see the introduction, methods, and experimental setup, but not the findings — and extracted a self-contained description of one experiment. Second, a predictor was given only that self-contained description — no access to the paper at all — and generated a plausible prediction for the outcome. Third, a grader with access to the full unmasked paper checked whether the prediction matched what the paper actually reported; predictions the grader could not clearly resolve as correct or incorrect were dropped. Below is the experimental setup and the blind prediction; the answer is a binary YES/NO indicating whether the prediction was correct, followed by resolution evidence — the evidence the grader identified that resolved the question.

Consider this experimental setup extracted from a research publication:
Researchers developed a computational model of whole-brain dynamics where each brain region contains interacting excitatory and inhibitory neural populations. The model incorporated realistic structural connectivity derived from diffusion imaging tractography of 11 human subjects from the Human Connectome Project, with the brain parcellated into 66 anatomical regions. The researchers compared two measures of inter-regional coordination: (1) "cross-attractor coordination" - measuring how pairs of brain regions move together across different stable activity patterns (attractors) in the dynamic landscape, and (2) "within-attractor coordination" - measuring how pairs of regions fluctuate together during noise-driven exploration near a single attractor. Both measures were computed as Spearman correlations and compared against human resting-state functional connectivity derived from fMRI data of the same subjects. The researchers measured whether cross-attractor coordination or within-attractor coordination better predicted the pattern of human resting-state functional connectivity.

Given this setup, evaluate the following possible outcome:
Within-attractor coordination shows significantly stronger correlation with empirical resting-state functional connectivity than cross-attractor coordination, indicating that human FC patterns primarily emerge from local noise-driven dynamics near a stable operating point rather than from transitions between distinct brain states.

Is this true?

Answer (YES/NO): NO